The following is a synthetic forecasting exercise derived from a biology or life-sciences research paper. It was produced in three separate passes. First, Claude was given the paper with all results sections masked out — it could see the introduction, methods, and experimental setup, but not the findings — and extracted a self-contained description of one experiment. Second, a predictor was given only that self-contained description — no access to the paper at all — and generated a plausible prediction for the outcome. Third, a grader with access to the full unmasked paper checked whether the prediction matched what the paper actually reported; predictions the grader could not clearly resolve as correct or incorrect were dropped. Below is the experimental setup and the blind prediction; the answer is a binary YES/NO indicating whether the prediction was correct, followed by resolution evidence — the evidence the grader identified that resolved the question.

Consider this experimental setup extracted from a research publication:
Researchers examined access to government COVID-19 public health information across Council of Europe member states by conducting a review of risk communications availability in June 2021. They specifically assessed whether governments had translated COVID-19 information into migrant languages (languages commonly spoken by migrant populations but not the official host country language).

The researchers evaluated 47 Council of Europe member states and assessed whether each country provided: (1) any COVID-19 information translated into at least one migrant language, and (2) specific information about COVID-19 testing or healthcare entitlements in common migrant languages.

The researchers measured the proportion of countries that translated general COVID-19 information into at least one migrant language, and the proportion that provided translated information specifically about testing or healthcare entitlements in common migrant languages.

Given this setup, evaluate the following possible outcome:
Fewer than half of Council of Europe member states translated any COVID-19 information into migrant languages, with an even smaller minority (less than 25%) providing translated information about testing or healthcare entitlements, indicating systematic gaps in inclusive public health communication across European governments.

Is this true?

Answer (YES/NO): YES